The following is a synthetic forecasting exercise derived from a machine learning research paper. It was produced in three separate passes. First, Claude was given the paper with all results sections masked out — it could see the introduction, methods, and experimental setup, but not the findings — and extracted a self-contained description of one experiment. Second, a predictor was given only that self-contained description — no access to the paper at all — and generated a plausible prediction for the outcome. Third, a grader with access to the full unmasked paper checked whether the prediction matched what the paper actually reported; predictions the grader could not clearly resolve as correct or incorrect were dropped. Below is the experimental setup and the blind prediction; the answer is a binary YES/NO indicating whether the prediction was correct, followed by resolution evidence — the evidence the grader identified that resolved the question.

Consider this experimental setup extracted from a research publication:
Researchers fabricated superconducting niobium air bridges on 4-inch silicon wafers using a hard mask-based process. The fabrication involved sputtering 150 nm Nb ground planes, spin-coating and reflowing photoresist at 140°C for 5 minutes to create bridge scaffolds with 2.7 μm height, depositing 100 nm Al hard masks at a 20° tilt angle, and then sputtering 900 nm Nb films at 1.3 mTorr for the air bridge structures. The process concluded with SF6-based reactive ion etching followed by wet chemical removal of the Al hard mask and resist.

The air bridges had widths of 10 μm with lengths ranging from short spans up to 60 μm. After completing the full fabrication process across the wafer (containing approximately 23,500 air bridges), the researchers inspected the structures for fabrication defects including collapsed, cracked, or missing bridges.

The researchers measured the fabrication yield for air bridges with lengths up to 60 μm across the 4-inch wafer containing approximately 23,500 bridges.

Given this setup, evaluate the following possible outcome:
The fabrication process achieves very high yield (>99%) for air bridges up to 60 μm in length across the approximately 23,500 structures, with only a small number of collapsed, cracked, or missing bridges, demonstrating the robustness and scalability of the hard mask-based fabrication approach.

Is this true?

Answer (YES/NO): NO